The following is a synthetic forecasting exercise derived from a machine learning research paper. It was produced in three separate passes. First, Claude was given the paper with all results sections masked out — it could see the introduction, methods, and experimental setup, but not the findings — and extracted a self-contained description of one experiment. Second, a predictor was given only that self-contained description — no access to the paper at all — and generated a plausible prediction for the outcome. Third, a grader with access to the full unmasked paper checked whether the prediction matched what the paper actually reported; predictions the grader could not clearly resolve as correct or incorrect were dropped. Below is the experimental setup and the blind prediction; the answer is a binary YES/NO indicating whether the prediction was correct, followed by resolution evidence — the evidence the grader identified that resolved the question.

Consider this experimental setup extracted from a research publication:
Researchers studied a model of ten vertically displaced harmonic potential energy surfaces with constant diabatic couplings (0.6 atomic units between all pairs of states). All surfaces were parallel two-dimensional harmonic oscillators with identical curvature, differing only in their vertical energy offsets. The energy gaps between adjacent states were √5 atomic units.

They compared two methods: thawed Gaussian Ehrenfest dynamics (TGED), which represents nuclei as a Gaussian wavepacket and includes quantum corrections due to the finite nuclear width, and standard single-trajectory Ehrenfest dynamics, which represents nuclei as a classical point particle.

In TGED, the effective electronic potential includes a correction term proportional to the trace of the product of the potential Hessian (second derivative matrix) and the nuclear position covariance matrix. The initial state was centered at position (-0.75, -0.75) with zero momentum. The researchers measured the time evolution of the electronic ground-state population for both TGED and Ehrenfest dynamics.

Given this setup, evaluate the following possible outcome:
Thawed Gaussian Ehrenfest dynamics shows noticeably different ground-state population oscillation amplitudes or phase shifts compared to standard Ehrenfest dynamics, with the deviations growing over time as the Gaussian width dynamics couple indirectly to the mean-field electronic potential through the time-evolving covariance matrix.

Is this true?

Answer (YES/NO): NO